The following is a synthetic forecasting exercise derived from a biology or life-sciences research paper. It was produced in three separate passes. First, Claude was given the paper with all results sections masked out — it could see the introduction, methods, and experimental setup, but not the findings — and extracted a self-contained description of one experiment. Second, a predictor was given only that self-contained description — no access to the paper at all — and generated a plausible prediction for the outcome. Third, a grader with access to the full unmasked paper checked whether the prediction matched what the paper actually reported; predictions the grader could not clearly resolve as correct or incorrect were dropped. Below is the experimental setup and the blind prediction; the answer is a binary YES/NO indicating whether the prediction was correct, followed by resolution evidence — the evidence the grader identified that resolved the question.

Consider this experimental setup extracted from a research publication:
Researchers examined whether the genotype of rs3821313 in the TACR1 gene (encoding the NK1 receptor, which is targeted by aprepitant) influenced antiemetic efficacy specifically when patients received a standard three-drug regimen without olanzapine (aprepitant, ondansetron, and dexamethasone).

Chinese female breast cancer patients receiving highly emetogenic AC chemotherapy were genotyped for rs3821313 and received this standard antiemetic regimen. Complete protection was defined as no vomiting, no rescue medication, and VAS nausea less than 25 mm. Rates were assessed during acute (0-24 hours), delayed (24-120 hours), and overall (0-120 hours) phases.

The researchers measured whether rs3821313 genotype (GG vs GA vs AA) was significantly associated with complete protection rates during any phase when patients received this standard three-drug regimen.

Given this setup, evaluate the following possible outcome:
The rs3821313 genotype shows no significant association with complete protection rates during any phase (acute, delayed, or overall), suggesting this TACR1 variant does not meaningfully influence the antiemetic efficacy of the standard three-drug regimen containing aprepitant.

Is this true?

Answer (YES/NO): YES